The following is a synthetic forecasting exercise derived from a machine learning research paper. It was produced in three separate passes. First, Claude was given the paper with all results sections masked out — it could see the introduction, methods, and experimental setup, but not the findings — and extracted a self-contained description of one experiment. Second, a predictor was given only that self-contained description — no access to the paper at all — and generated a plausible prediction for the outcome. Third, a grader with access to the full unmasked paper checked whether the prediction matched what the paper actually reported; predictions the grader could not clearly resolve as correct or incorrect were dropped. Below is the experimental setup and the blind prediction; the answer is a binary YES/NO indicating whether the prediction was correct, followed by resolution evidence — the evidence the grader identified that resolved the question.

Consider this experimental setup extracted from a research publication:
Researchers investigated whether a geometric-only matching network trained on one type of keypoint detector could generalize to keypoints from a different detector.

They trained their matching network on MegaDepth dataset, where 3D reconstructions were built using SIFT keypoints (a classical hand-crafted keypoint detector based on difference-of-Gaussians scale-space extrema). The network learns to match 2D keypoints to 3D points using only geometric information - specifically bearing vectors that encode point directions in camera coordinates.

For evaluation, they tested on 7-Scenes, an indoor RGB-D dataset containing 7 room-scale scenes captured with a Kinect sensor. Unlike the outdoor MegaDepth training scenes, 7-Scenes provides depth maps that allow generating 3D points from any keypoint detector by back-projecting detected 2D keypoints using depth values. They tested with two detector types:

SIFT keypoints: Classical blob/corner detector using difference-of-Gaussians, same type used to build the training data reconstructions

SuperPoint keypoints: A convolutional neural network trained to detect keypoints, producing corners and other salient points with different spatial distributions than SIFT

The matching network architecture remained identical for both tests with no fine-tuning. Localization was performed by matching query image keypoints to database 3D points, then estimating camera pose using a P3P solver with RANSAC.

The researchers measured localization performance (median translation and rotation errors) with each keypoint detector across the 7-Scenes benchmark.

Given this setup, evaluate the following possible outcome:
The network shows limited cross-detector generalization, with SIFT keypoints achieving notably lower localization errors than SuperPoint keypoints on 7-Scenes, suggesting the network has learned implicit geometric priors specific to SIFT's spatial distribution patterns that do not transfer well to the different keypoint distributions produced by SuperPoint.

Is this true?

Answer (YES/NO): NO